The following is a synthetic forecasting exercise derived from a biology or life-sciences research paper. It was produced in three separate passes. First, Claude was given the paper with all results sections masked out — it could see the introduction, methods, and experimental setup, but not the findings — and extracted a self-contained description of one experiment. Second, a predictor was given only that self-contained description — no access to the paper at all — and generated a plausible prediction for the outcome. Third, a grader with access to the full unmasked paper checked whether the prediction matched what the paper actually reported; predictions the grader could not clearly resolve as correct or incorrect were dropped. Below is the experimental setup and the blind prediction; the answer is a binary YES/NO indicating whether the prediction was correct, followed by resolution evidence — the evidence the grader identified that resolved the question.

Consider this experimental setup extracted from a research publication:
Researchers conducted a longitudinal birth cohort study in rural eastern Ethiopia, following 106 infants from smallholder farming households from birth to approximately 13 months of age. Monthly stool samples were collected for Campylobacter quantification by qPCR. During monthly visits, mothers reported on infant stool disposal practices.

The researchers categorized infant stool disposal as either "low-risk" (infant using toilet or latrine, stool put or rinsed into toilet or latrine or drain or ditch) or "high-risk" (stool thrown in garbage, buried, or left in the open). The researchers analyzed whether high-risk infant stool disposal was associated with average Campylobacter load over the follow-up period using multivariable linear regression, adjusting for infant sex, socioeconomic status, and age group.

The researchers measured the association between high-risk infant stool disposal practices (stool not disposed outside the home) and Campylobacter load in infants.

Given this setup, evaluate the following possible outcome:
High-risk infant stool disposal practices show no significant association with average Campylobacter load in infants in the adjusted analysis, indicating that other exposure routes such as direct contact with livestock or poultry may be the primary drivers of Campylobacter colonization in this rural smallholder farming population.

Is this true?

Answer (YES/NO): NO